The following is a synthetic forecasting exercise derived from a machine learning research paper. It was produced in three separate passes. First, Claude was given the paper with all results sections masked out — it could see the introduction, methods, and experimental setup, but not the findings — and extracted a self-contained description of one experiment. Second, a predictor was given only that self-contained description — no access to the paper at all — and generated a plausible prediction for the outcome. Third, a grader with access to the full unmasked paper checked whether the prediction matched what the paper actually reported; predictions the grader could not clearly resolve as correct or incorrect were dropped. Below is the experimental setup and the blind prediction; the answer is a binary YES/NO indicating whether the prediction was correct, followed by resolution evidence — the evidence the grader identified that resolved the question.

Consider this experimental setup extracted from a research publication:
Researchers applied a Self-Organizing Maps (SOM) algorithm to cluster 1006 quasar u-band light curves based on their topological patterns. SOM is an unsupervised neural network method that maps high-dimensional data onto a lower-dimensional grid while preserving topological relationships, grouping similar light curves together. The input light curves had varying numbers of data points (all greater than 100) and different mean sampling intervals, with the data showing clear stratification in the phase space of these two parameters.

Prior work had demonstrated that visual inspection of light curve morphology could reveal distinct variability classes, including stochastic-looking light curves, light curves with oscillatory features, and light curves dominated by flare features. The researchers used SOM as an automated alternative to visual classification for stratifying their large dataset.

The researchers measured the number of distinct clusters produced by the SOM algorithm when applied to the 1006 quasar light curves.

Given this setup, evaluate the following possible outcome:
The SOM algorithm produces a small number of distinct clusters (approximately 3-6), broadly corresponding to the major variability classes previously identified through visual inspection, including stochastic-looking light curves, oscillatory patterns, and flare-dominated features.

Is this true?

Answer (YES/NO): NO